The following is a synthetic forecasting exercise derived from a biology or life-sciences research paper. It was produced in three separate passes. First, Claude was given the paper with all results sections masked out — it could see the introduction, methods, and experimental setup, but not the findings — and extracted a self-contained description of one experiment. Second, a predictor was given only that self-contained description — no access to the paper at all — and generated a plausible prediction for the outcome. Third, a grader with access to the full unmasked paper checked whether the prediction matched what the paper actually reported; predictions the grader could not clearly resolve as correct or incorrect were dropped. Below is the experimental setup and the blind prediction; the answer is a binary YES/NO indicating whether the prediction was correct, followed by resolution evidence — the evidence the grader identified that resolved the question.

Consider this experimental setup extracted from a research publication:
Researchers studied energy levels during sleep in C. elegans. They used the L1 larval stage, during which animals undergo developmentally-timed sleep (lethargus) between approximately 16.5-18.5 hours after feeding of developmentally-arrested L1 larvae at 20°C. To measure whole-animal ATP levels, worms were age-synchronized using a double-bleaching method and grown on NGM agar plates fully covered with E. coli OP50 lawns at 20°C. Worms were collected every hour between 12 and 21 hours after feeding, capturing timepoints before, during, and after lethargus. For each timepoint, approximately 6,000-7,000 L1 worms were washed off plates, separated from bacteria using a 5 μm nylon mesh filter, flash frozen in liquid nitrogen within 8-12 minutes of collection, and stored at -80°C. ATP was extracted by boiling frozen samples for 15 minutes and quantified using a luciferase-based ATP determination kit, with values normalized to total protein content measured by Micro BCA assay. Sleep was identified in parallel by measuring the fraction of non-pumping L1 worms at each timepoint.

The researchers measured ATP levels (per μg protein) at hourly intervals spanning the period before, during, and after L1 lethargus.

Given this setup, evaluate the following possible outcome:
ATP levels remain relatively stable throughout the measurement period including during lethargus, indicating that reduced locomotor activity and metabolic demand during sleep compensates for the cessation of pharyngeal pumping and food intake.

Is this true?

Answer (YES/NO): NO